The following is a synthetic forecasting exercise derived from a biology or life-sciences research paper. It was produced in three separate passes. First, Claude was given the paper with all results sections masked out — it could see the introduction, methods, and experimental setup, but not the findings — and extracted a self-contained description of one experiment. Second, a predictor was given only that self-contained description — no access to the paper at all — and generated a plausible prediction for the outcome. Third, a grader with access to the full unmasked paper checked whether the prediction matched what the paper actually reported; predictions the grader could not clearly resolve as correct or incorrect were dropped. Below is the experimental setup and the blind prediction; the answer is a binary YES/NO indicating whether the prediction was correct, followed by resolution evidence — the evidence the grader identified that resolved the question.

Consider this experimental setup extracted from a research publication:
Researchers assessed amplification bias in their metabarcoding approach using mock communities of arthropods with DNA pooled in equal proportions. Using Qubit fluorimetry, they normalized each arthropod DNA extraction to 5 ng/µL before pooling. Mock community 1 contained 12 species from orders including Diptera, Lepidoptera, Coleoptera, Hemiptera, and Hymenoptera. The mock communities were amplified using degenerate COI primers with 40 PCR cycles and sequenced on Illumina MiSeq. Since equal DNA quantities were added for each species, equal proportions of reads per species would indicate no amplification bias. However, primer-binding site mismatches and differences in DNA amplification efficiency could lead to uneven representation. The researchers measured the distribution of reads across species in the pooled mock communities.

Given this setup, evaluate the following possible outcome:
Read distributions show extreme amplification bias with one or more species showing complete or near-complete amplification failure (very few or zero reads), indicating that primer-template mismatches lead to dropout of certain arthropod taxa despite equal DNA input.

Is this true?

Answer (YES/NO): YES